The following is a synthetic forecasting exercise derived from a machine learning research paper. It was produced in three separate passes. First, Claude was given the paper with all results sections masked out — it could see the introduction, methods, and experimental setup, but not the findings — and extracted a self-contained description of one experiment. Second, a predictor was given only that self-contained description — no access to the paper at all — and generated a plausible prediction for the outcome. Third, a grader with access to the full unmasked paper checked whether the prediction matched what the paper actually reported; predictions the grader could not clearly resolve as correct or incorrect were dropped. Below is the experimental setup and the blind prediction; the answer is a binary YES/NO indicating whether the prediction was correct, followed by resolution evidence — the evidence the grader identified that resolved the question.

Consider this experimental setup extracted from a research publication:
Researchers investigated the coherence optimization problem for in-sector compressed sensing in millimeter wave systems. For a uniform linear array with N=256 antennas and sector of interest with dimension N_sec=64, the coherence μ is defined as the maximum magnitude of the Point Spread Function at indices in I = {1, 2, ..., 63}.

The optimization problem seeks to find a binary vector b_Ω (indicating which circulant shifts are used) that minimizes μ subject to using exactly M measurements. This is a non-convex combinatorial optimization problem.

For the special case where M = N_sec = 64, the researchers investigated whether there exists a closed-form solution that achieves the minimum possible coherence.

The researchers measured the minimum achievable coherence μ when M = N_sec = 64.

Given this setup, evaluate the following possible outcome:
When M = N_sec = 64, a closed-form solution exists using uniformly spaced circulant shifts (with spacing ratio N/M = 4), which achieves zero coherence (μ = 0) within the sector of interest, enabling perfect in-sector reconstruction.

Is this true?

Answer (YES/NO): YES